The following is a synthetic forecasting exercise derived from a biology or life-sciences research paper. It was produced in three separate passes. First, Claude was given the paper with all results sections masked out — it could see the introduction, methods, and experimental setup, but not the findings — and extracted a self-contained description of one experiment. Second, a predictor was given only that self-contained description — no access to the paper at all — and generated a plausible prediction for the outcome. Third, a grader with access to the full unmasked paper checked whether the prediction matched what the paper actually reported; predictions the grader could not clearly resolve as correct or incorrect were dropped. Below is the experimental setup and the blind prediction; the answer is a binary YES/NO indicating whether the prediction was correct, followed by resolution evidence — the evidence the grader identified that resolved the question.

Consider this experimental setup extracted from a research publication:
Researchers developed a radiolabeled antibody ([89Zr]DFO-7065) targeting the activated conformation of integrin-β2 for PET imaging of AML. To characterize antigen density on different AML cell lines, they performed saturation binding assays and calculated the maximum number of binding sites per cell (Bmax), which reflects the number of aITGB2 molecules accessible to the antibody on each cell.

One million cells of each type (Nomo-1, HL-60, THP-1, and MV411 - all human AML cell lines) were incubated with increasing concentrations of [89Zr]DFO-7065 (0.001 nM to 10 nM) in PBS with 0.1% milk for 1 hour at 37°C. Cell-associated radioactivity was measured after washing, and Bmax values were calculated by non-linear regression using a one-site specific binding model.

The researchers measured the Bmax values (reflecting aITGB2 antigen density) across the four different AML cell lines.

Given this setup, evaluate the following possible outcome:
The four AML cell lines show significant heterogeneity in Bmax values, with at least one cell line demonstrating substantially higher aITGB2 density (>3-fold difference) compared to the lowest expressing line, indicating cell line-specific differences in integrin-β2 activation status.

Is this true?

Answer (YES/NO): YES